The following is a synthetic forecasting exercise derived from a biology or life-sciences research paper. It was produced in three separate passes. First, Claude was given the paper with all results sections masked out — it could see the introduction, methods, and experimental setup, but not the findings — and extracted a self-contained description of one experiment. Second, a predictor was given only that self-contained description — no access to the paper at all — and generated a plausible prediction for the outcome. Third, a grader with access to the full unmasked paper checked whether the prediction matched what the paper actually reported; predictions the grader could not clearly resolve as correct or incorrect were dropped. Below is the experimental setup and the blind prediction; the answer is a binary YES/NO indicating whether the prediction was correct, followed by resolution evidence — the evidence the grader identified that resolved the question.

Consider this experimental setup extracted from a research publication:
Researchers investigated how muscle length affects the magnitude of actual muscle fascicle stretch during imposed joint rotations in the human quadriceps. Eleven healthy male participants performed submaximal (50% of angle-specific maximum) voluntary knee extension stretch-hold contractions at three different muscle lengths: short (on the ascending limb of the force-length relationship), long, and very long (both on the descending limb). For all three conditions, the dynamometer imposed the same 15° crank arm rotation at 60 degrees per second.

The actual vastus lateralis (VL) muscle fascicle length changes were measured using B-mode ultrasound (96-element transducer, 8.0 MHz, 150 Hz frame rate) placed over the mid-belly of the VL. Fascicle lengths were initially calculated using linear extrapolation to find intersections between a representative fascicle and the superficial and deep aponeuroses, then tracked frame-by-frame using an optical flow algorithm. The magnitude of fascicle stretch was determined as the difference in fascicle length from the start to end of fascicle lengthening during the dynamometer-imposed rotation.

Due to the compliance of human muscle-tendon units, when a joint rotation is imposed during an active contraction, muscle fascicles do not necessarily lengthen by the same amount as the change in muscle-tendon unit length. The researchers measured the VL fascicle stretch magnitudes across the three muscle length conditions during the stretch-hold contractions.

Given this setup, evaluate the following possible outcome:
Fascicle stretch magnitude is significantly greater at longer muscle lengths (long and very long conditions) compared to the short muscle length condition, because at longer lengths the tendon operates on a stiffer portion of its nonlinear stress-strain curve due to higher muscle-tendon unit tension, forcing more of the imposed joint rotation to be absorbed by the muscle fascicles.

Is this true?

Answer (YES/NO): YES